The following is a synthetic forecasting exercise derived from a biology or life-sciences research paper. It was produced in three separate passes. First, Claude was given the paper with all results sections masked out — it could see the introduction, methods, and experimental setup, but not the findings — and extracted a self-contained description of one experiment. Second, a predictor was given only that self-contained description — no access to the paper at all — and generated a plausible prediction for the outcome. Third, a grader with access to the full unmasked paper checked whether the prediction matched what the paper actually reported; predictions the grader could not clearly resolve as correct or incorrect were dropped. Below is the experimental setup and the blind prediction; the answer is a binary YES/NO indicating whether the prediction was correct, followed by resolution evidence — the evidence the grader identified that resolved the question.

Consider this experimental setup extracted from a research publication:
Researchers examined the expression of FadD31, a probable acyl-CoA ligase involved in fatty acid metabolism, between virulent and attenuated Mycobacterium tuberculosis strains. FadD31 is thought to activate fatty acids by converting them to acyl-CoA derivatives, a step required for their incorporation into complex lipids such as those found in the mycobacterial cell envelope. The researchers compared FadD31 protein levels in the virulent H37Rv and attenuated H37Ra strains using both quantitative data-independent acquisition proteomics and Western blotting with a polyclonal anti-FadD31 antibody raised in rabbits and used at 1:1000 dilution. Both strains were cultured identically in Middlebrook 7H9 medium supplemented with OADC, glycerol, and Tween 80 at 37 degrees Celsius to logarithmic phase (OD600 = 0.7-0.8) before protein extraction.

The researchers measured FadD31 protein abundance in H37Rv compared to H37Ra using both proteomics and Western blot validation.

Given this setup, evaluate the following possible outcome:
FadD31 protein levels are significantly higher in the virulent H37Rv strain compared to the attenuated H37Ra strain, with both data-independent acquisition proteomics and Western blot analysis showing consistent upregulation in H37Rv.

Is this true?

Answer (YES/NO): YES